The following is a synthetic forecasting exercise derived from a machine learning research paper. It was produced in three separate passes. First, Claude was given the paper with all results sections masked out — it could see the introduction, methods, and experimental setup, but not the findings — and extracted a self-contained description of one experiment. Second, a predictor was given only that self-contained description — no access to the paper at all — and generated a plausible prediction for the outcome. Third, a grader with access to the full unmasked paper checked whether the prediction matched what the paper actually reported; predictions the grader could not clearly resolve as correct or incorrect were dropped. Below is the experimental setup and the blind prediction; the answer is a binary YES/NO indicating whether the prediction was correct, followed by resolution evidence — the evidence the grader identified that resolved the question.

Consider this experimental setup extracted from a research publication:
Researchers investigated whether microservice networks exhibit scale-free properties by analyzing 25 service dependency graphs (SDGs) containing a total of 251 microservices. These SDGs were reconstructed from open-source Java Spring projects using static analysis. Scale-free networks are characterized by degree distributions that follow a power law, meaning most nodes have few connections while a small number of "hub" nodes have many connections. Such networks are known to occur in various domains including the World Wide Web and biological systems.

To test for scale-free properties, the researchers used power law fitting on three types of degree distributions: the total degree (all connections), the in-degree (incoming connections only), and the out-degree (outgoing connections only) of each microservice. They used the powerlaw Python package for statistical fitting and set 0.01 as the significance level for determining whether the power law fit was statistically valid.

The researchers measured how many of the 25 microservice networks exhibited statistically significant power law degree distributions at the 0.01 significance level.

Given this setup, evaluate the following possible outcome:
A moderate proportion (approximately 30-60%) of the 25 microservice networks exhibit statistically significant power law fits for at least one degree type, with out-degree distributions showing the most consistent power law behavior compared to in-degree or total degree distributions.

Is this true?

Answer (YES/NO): NO